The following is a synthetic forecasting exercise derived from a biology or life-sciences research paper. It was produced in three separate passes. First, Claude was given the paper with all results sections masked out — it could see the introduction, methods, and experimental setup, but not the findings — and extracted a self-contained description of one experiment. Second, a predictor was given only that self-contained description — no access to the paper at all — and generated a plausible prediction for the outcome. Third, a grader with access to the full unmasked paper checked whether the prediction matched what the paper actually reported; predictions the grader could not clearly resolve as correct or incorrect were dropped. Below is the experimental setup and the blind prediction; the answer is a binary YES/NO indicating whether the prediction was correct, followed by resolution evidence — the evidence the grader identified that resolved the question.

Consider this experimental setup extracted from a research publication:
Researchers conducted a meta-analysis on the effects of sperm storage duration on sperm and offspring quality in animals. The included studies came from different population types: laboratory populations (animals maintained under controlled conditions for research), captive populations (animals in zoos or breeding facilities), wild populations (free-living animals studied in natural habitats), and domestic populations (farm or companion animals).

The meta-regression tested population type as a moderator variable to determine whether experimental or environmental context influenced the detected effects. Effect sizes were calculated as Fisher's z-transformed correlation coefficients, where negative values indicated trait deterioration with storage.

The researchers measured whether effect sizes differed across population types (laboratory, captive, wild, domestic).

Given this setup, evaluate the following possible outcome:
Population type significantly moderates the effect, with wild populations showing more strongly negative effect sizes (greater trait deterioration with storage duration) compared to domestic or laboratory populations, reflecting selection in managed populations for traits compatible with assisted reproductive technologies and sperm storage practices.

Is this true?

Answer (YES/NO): NO